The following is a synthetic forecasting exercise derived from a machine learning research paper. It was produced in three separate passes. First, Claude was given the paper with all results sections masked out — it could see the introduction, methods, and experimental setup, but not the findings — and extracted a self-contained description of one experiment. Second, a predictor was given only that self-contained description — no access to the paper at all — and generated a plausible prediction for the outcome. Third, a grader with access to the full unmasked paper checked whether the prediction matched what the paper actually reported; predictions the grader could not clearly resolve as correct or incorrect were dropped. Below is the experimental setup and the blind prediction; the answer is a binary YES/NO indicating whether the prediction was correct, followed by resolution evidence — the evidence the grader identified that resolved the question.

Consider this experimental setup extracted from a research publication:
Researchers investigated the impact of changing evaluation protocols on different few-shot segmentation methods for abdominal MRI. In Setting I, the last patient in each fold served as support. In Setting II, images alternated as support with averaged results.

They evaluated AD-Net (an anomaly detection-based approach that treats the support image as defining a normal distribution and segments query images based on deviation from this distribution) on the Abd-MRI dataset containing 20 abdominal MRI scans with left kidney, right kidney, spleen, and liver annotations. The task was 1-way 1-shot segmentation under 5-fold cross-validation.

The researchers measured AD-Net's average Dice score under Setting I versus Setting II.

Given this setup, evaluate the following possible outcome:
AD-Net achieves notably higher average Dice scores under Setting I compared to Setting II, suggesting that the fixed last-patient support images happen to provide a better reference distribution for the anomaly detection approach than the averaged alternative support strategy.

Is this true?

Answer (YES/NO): NO